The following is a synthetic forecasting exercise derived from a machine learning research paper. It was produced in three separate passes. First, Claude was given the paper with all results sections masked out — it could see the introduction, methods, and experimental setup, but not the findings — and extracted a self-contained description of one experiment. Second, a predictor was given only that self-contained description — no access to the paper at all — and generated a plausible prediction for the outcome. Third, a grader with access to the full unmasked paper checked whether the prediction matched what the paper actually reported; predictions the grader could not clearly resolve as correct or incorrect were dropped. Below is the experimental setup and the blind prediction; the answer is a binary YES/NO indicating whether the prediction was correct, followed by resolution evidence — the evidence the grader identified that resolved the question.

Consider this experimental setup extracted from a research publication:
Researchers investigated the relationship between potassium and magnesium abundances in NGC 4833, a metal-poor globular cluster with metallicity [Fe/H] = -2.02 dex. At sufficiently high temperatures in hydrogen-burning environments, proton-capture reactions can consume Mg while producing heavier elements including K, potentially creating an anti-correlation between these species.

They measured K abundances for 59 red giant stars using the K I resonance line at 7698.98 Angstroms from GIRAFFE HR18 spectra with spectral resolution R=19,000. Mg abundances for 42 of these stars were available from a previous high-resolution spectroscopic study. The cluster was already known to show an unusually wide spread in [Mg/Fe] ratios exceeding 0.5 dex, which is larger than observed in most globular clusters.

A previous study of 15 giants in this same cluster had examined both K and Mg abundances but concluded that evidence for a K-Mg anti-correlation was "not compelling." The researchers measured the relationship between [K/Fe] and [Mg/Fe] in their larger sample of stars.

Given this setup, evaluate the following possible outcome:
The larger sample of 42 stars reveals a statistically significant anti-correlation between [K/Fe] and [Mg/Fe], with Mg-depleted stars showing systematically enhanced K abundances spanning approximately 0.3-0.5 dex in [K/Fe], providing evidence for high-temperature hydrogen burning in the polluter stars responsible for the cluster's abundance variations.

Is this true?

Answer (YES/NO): YES